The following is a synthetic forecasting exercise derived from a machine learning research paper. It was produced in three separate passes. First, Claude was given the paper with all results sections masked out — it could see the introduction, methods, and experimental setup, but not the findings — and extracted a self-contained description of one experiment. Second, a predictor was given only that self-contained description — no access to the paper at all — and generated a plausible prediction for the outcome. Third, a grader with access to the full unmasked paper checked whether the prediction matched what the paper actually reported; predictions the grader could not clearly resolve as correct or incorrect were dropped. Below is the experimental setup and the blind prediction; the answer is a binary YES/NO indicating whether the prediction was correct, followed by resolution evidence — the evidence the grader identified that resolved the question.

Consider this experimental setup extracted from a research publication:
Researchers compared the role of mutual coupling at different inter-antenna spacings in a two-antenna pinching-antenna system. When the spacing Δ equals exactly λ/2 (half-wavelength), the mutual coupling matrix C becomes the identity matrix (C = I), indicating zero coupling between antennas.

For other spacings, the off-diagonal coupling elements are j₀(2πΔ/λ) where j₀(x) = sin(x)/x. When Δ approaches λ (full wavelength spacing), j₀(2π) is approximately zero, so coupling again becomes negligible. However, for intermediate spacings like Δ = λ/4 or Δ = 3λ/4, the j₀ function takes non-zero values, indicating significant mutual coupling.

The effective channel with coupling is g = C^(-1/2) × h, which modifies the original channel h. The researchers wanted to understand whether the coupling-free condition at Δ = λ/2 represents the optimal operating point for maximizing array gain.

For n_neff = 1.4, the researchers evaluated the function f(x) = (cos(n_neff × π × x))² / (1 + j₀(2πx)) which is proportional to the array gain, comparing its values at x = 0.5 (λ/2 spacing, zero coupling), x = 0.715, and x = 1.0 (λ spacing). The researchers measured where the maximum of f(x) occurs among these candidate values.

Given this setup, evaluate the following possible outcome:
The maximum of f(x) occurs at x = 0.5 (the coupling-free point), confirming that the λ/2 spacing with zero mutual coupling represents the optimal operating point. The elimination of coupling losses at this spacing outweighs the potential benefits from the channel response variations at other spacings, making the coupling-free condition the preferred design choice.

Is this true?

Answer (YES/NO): NO